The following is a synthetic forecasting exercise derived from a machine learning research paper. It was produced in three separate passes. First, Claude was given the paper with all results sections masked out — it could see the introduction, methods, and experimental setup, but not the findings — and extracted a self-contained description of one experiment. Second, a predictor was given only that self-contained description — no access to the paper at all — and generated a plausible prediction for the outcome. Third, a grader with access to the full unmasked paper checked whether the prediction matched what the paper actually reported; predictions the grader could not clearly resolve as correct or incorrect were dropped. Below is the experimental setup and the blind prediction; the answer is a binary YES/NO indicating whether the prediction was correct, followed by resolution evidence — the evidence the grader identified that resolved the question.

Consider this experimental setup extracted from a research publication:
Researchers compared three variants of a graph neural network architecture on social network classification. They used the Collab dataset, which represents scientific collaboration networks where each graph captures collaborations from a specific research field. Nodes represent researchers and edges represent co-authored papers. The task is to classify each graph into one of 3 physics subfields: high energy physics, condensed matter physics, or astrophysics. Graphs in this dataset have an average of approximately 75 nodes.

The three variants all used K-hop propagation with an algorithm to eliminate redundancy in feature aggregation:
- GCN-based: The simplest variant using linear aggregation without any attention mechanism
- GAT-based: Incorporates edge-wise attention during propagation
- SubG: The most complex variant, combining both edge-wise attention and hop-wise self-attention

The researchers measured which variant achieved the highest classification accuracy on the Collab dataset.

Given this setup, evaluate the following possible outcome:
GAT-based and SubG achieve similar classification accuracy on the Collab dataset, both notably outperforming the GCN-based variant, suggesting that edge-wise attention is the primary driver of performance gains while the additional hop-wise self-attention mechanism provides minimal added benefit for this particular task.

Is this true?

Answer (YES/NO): NO